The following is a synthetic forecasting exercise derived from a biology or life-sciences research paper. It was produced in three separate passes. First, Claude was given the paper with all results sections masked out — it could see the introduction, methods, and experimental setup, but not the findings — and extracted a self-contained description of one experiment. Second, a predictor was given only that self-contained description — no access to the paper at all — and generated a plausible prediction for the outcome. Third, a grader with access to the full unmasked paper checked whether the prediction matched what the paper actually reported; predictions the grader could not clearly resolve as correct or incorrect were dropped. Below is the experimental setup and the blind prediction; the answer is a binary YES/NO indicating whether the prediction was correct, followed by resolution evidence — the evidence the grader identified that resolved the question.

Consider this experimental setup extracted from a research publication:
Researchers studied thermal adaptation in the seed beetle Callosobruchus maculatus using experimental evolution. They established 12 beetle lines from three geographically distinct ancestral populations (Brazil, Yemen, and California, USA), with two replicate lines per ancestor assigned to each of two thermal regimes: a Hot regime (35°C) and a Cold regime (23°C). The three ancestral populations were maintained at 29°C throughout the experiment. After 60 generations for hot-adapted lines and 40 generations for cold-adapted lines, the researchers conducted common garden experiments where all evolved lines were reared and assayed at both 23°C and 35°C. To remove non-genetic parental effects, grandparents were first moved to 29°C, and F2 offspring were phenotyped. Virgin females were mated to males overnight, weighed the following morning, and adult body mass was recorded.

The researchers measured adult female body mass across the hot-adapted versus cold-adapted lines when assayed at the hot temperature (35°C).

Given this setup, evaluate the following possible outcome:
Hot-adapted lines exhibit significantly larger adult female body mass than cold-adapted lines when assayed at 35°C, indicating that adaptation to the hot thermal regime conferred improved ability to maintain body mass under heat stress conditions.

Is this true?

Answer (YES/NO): YES